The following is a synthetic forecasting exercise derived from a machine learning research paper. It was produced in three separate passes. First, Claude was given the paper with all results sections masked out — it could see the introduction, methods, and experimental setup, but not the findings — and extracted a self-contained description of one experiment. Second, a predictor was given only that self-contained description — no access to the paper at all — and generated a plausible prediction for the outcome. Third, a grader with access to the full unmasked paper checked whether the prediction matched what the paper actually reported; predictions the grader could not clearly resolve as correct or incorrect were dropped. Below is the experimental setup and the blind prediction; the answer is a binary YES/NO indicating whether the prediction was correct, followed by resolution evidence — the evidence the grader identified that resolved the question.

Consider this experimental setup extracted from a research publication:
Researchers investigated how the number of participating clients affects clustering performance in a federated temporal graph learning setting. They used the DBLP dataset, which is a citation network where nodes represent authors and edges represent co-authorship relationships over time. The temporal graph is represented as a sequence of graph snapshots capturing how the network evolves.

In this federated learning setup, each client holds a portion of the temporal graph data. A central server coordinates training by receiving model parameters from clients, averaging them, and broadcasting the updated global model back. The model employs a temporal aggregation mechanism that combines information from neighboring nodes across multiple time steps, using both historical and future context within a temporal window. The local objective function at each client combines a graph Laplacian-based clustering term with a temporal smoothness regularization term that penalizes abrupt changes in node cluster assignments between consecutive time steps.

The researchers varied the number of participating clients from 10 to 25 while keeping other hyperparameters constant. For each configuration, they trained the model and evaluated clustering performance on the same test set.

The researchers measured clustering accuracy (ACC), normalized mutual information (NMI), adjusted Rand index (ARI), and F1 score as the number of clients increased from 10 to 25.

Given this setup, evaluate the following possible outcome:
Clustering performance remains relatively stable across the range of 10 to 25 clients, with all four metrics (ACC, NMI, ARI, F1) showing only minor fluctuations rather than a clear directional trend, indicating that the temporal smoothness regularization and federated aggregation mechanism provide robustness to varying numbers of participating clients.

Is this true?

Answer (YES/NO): NO